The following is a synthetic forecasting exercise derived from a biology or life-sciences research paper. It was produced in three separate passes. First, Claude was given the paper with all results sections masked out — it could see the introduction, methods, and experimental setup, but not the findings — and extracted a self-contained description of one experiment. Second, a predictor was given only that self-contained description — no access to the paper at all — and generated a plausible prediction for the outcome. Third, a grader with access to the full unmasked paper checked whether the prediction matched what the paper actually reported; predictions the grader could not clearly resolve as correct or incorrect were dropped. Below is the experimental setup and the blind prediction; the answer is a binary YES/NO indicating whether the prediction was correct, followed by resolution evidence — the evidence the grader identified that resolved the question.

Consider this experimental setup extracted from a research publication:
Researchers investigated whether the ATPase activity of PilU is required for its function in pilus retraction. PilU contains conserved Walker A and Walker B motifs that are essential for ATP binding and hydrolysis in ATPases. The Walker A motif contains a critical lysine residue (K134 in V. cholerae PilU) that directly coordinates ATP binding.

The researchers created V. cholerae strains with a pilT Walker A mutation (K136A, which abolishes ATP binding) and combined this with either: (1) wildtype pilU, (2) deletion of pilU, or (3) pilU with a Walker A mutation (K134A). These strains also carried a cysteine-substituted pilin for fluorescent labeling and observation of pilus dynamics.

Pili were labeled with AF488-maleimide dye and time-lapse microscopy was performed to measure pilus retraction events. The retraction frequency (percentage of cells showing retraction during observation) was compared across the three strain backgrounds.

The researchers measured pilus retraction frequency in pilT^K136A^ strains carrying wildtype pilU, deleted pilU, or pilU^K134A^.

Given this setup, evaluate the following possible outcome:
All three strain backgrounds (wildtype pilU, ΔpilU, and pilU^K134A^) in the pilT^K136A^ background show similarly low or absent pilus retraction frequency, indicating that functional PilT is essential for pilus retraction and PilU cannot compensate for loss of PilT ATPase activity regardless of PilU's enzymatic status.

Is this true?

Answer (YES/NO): NO